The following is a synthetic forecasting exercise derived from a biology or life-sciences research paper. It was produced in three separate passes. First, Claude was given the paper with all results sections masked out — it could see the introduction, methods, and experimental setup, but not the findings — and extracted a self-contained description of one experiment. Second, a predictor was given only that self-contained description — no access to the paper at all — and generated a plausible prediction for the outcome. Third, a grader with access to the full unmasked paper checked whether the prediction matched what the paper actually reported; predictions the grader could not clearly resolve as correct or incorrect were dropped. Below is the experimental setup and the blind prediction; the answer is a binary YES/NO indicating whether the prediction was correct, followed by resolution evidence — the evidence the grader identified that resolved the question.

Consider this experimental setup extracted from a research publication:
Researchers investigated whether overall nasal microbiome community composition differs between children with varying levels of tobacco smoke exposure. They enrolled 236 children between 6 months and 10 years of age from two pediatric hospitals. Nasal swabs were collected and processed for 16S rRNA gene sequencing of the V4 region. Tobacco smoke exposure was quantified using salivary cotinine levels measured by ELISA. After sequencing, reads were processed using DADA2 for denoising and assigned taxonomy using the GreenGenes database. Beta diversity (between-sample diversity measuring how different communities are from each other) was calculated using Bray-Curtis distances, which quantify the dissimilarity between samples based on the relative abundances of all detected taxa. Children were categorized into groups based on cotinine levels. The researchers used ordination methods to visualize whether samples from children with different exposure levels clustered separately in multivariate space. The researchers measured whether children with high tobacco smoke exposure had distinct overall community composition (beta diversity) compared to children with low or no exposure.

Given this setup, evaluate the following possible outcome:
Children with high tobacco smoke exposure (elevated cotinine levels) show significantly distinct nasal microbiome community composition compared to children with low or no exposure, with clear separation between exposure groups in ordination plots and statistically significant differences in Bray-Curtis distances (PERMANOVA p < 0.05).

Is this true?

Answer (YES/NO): NO